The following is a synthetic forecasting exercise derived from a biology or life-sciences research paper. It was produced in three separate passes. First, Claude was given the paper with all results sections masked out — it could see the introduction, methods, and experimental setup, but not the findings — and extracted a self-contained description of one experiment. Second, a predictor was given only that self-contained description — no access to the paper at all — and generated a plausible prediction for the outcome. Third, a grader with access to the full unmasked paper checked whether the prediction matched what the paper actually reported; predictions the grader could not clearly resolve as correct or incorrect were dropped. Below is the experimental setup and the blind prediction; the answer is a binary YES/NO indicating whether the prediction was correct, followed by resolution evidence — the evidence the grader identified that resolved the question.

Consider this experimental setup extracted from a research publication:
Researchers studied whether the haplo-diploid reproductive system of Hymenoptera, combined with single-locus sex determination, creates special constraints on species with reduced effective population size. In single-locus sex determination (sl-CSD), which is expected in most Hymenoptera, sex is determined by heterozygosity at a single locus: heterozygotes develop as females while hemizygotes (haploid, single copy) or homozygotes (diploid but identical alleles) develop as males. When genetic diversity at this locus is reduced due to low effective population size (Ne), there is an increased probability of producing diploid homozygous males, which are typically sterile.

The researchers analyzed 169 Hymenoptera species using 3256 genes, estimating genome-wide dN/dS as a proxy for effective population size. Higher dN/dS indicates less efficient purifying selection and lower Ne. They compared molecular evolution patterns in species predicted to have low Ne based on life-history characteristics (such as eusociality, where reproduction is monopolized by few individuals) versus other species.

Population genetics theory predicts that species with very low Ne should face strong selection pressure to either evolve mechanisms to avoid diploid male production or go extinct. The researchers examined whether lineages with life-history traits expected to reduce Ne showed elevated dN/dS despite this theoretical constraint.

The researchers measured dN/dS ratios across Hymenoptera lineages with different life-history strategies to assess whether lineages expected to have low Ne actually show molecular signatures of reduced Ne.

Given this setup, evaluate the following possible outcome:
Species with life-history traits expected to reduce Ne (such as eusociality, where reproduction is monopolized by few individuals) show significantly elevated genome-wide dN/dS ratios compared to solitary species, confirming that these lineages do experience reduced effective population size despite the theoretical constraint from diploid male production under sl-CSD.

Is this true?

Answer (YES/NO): YES